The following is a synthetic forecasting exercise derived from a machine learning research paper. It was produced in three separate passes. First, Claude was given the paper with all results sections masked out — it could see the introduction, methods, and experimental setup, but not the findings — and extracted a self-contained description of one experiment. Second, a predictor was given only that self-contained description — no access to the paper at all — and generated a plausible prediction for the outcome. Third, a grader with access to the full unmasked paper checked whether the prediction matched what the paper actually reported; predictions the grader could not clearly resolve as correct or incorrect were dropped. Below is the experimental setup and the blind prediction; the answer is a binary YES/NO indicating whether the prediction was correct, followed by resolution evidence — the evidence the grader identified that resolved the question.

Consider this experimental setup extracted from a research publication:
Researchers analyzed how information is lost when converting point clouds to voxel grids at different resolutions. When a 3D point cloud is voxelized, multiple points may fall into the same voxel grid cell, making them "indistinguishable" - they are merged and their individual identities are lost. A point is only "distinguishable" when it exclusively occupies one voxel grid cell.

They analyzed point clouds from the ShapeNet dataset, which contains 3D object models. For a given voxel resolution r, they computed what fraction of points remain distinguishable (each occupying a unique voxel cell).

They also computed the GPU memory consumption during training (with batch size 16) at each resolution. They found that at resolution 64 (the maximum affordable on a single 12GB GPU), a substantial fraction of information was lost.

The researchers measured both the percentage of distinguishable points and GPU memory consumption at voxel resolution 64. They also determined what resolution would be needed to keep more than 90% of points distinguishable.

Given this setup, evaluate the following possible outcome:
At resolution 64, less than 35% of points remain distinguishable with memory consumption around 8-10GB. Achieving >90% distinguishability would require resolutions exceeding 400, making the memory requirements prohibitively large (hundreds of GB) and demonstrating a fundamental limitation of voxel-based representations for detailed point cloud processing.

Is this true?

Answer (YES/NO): NO